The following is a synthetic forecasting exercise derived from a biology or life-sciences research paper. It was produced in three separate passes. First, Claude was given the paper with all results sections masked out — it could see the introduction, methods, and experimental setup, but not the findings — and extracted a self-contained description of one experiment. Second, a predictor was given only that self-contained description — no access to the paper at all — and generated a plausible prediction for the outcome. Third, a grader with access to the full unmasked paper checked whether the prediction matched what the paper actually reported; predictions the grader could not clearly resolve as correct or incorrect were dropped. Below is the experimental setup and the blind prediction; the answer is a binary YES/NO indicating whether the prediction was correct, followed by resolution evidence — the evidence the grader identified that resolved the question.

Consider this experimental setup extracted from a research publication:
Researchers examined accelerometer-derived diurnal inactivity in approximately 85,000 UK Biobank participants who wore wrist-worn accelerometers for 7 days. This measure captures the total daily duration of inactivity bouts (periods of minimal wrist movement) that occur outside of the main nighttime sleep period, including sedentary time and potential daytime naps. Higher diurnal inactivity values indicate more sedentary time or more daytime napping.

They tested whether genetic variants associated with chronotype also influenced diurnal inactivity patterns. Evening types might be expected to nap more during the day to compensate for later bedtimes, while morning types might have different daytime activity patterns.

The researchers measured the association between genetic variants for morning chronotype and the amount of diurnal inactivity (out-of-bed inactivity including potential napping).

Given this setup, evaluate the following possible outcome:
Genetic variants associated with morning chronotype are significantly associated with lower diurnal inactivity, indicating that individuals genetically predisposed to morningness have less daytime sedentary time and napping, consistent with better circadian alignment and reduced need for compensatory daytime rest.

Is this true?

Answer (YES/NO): NO